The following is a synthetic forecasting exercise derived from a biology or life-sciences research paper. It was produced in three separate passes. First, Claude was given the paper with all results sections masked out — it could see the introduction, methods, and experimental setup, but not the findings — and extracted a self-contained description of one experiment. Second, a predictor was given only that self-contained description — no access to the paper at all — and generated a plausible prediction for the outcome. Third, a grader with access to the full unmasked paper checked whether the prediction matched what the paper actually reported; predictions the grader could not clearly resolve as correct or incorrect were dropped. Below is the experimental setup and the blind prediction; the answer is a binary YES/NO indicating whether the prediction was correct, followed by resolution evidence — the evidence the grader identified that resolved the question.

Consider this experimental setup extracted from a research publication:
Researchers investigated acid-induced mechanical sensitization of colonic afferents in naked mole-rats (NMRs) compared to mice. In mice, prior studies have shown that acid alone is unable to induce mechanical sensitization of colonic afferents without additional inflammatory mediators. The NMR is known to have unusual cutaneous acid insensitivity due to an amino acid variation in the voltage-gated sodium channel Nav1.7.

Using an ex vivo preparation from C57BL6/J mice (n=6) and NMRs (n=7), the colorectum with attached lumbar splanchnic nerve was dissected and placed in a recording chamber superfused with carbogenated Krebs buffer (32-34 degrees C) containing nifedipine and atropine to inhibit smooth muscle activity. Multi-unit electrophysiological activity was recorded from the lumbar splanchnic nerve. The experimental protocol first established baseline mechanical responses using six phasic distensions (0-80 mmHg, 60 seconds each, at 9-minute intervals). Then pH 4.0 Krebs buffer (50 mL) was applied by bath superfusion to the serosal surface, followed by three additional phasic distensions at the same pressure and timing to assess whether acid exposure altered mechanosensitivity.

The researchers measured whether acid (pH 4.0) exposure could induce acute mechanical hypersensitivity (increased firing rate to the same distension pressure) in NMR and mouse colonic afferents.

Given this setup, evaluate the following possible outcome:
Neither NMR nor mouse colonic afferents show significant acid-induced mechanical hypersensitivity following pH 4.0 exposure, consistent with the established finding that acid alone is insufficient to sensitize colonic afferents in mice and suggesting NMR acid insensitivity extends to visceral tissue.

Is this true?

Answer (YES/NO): NO